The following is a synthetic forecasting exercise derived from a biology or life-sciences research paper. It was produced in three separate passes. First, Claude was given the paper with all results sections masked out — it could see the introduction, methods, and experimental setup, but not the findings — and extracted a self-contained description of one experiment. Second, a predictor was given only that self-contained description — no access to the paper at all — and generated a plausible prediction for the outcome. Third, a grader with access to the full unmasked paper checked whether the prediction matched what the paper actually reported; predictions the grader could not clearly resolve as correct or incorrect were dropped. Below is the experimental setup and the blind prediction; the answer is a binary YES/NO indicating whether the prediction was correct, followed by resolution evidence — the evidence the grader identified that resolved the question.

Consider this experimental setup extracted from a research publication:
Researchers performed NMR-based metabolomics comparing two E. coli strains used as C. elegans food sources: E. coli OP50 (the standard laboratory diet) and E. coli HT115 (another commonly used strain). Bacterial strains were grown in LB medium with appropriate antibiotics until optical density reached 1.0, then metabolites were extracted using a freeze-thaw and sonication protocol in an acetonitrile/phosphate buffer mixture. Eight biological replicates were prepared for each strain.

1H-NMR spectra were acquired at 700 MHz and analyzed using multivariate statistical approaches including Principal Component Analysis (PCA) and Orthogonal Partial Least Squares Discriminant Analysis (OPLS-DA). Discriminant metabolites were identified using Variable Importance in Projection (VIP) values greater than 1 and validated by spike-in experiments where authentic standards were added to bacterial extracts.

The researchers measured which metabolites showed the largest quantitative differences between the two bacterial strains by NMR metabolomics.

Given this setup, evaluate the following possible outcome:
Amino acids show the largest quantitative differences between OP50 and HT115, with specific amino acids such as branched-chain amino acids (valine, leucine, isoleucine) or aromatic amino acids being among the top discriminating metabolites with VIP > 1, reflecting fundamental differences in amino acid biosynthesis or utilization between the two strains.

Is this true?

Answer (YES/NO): NO